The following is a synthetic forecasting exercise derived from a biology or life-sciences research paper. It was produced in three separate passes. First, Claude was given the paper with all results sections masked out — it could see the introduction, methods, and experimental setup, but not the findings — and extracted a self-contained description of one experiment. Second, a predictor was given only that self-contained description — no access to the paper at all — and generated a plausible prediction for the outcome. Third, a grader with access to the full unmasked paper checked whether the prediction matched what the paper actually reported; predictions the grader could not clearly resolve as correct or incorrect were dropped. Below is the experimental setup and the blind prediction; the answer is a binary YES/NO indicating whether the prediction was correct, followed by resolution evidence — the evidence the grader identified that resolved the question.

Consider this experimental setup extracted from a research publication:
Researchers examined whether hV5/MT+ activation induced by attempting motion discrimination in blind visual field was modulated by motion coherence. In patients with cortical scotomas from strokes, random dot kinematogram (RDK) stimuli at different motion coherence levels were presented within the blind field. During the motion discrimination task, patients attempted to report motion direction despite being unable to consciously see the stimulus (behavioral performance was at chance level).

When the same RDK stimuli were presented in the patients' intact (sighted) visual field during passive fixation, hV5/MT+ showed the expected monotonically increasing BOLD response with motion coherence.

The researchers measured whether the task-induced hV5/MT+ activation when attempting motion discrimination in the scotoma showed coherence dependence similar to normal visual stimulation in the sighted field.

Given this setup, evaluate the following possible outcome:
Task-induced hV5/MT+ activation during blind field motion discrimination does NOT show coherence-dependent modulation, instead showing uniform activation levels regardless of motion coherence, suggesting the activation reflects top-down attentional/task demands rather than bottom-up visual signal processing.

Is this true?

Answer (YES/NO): YES